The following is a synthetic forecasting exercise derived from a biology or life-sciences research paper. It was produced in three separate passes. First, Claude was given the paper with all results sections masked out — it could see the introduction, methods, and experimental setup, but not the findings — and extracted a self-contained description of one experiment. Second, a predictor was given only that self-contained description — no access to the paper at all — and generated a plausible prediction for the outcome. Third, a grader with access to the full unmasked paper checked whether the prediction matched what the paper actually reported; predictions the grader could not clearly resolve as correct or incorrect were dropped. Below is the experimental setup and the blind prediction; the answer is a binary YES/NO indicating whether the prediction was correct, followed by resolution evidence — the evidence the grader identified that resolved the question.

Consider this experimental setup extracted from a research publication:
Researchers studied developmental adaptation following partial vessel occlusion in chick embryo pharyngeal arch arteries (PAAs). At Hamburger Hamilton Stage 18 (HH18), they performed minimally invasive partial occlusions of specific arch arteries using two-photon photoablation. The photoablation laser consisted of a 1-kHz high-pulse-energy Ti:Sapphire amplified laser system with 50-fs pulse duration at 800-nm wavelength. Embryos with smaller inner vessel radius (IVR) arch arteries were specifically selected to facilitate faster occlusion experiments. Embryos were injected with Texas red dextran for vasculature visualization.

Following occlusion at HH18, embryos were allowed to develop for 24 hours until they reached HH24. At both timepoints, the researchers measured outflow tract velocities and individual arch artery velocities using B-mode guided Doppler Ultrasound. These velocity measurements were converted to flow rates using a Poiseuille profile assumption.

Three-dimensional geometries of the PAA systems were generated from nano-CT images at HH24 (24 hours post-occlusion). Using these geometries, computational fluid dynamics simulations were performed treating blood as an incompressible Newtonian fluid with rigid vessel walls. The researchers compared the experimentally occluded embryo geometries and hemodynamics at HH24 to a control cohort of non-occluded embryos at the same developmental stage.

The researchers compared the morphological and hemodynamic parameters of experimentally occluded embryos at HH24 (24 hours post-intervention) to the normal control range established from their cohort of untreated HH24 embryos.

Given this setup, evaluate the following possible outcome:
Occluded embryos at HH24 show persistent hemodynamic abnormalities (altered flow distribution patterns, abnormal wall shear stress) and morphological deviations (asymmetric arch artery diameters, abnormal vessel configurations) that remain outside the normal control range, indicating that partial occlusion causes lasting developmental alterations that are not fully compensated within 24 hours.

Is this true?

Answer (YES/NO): YES